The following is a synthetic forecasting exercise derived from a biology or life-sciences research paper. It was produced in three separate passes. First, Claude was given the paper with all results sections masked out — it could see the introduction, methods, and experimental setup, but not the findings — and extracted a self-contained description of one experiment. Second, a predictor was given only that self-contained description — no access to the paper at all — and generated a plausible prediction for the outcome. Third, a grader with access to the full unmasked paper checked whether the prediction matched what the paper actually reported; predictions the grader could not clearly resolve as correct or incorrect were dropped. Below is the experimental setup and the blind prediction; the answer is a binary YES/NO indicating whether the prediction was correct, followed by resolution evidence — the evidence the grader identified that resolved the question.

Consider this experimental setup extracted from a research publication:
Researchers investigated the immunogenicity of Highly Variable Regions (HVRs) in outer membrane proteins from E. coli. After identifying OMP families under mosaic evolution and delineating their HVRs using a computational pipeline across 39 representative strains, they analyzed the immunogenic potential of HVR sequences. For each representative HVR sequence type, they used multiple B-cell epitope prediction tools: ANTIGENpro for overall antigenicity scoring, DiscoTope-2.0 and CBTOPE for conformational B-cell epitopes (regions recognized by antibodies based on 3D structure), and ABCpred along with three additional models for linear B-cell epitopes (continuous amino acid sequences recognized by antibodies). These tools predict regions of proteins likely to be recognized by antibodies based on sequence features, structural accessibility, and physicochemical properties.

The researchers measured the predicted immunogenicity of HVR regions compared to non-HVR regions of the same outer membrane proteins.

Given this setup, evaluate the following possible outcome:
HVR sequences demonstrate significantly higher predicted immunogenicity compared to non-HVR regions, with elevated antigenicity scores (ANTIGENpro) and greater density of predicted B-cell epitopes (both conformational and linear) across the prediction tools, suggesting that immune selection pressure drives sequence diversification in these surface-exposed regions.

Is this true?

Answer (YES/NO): NO